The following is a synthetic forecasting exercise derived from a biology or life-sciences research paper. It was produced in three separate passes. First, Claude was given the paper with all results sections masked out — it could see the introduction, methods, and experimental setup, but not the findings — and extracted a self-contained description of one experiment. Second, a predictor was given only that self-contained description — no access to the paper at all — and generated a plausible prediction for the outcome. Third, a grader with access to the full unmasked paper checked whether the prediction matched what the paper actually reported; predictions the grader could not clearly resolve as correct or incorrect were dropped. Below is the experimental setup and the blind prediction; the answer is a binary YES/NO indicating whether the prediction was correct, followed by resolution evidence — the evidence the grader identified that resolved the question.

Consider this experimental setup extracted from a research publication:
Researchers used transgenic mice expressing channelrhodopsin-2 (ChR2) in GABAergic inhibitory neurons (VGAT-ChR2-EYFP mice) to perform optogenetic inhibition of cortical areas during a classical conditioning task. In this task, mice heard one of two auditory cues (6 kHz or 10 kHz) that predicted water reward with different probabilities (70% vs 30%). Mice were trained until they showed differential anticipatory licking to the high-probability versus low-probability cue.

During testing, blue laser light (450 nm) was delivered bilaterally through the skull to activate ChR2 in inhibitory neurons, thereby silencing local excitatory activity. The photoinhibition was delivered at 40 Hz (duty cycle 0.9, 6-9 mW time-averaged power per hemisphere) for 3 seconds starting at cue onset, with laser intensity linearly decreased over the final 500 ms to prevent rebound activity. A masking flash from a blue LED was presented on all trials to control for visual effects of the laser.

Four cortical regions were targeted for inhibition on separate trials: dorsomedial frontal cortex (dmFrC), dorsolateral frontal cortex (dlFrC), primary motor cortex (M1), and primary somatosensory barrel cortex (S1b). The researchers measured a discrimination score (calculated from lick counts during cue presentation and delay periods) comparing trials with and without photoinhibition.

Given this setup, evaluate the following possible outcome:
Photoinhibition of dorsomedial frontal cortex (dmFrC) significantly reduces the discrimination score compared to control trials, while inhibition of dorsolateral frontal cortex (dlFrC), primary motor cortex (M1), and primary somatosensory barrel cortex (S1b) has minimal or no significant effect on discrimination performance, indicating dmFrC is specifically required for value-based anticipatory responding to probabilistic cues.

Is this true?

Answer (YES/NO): YES